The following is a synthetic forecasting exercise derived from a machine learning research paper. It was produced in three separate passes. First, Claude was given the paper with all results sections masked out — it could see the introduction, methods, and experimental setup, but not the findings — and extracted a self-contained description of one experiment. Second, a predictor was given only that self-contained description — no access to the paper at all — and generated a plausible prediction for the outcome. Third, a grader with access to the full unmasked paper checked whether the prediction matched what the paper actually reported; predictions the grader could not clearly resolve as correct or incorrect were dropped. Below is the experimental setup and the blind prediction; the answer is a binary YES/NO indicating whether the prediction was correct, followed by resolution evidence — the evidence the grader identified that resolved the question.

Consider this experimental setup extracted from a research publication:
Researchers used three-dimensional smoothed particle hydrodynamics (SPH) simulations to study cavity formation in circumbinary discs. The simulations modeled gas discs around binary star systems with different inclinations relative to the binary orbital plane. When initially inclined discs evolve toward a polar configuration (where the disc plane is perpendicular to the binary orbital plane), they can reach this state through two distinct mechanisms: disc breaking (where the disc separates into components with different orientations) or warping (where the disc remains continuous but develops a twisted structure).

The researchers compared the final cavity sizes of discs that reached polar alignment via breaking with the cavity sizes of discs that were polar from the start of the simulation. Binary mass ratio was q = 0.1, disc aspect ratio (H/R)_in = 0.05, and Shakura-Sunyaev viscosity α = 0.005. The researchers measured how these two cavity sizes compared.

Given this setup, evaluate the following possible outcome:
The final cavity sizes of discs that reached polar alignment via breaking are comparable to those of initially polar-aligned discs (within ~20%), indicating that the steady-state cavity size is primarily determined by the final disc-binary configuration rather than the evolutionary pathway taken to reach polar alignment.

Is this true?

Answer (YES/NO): YES